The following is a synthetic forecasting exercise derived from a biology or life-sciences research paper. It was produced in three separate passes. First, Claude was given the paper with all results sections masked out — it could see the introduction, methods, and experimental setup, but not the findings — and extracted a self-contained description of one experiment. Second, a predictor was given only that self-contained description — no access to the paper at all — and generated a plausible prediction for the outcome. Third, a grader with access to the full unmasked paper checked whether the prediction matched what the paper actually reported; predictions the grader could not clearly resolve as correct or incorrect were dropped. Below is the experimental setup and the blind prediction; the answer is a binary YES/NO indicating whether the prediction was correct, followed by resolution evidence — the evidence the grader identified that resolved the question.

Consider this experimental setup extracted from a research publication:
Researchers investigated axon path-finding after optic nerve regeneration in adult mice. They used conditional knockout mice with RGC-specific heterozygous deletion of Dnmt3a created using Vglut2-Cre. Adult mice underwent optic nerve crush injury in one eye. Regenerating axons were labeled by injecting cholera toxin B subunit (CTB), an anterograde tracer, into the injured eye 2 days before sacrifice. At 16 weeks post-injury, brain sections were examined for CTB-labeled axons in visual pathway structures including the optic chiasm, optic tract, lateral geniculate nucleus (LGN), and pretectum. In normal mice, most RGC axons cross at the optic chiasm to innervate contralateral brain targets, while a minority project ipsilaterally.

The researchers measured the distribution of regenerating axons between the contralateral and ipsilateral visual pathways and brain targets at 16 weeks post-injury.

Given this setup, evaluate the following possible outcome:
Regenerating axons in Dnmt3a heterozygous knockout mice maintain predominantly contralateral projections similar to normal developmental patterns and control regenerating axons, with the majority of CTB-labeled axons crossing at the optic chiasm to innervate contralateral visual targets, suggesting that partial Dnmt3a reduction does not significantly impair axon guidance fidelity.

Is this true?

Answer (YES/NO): YES